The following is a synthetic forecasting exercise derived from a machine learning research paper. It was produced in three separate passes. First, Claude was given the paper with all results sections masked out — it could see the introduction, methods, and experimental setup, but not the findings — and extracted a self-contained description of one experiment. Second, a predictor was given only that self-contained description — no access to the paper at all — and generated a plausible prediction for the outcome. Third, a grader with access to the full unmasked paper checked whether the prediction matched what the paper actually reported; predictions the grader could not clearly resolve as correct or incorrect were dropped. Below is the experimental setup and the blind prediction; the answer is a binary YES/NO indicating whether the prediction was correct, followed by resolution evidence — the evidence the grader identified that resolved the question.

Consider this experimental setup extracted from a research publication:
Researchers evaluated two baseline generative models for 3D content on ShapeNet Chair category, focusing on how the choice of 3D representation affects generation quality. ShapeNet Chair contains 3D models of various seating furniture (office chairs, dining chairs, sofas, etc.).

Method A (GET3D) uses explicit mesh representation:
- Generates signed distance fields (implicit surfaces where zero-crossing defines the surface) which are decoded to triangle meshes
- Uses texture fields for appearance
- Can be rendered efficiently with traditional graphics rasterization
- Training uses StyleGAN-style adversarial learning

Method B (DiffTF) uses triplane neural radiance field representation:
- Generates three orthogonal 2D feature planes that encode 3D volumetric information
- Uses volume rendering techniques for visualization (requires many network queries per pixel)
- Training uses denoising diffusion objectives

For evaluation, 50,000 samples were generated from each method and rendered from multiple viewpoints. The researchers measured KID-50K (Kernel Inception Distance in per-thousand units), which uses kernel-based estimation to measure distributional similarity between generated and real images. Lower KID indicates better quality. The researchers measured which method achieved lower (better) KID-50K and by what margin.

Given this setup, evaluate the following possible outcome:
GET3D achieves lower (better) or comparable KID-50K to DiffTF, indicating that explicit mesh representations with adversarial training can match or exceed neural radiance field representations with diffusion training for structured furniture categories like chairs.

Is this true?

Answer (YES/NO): YES